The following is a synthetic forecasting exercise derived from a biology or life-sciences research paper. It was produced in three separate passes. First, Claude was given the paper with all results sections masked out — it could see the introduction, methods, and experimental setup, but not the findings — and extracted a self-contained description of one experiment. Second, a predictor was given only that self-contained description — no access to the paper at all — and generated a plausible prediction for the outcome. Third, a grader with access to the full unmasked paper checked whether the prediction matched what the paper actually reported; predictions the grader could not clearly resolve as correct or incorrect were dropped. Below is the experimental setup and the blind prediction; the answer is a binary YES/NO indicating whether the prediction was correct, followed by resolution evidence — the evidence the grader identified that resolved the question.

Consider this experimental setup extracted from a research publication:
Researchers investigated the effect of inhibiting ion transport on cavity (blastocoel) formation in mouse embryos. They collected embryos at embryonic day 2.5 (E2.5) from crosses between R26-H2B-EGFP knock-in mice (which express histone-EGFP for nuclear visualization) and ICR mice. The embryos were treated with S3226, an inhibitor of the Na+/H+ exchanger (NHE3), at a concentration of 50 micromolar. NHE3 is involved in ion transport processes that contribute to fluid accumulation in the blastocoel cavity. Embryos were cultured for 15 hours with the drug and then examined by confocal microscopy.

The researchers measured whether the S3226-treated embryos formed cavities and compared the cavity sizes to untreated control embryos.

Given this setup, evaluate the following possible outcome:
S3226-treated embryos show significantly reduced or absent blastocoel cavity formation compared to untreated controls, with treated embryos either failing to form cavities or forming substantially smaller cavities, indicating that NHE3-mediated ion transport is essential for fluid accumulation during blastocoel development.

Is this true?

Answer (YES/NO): YES